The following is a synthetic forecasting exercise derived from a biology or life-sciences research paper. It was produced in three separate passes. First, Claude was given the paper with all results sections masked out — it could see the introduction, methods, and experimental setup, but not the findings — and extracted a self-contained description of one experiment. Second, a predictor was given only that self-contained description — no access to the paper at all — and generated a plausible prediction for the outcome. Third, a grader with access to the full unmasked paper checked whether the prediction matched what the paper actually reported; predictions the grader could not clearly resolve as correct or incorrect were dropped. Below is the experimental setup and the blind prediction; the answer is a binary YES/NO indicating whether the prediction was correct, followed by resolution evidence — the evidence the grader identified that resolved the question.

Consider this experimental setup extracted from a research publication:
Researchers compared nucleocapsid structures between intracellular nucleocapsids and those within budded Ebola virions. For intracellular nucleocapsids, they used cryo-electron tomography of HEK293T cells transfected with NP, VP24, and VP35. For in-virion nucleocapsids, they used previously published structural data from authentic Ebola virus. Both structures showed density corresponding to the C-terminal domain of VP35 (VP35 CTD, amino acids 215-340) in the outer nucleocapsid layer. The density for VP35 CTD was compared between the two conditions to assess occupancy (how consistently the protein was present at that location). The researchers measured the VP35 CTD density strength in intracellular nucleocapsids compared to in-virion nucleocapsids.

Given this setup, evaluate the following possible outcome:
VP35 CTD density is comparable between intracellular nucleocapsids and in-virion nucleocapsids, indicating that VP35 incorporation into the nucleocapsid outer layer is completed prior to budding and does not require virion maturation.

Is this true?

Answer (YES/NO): NO